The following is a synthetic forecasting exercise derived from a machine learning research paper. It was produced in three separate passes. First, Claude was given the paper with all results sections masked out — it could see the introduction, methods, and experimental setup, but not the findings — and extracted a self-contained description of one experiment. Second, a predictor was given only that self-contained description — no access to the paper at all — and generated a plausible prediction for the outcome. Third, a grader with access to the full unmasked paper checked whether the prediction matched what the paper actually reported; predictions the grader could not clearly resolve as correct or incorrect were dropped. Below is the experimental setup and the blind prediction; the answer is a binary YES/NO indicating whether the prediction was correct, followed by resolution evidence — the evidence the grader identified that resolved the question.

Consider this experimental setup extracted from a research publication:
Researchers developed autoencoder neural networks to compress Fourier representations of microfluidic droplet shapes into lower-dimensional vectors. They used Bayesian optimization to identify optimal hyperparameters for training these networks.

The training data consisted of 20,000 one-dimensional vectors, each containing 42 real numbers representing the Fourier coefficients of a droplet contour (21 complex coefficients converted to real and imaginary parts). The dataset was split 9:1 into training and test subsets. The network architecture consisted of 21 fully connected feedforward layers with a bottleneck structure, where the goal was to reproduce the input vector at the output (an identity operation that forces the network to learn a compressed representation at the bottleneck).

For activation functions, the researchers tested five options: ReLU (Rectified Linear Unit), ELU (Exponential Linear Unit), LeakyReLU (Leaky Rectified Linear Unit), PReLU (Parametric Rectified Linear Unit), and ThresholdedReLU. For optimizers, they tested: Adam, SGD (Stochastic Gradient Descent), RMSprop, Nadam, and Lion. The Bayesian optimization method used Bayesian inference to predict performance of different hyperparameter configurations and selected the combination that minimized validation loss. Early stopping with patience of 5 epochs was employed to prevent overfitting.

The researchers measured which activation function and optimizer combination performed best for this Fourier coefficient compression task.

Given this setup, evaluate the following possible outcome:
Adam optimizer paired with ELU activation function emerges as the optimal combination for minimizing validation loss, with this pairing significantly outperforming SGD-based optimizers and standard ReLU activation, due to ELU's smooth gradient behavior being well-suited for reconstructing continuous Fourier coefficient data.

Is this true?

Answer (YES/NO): NO